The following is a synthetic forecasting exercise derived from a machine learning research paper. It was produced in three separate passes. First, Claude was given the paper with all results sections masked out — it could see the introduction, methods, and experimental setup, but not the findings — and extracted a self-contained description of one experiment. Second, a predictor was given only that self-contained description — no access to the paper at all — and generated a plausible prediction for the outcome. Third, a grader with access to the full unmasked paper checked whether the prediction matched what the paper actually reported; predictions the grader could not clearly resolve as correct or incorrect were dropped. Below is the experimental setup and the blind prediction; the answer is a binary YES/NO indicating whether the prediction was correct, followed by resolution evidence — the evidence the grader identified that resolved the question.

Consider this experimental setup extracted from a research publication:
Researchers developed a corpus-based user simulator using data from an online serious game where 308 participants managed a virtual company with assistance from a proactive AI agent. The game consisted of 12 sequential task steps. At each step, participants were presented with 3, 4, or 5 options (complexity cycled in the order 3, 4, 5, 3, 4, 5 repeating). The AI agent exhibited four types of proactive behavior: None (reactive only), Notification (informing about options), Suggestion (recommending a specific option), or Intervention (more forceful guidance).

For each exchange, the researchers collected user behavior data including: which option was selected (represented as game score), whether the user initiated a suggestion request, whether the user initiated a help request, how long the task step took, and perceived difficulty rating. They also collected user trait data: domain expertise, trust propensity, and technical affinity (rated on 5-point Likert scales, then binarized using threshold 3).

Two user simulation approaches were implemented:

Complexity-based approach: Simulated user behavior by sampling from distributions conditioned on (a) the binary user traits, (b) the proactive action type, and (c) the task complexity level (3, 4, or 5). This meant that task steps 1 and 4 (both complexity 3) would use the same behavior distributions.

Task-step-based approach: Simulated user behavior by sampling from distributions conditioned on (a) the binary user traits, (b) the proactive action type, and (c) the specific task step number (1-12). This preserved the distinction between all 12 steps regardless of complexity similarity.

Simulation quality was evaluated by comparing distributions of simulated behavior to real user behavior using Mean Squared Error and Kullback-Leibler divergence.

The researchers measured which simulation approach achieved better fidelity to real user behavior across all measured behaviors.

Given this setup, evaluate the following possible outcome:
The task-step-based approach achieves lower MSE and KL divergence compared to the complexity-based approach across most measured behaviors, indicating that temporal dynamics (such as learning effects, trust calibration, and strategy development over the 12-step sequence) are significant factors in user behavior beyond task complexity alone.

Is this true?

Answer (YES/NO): NO